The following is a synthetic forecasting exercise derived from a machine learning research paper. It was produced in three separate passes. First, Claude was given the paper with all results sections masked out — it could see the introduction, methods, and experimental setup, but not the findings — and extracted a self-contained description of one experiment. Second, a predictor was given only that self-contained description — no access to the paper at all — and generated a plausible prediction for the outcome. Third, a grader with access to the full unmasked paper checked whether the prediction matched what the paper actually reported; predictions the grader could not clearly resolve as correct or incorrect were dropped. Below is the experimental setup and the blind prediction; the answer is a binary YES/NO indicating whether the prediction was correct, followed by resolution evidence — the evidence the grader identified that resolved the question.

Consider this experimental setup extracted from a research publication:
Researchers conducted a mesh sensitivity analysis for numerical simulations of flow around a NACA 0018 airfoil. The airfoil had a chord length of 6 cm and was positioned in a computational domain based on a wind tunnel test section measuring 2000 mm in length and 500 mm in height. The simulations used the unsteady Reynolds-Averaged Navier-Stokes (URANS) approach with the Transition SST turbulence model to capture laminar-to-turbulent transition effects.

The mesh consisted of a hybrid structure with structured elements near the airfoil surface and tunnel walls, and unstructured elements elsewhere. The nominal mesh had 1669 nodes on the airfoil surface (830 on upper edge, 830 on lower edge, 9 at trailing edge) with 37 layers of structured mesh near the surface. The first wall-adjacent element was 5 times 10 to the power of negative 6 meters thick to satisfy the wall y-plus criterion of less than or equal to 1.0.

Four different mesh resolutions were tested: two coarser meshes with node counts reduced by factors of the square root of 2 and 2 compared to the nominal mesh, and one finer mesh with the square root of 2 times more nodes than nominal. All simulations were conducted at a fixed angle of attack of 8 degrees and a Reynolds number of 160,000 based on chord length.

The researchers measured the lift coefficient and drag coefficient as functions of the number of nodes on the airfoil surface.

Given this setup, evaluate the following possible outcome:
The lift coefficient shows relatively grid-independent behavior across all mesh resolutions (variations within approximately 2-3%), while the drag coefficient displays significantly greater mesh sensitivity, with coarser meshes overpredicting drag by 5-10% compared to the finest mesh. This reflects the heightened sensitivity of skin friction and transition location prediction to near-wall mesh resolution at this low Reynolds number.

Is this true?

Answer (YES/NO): NO